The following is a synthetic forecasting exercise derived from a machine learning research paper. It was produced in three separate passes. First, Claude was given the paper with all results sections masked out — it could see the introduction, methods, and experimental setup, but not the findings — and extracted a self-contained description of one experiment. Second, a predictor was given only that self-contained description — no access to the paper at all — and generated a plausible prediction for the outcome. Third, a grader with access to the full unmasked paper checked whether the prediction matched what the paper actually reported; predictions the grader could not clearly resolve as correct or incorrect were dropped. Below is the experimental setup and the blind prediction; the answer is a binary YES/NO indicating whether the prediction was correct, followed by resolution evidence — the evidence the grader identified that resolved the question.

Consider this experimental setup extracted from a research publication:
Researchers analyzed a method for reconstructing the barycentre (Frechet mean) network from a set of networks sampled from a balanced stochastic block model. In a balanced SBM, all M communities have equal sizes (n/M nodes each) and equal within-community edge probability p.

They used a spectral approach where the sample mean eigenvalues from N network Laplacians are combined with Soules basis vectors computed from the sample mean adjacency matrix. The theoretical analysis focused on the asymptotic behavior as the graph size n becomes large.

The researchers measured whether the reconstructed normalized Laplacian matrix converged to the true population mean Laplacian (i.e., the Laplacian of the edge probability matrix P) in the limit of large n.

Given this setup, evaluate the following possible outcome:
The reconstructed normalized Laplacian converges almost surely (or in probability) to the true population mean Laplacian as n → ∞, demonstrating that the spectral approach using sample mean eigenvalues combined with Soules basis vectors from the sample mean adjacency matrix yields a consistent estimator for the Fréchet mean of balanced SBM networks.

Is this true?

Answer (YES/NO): YES